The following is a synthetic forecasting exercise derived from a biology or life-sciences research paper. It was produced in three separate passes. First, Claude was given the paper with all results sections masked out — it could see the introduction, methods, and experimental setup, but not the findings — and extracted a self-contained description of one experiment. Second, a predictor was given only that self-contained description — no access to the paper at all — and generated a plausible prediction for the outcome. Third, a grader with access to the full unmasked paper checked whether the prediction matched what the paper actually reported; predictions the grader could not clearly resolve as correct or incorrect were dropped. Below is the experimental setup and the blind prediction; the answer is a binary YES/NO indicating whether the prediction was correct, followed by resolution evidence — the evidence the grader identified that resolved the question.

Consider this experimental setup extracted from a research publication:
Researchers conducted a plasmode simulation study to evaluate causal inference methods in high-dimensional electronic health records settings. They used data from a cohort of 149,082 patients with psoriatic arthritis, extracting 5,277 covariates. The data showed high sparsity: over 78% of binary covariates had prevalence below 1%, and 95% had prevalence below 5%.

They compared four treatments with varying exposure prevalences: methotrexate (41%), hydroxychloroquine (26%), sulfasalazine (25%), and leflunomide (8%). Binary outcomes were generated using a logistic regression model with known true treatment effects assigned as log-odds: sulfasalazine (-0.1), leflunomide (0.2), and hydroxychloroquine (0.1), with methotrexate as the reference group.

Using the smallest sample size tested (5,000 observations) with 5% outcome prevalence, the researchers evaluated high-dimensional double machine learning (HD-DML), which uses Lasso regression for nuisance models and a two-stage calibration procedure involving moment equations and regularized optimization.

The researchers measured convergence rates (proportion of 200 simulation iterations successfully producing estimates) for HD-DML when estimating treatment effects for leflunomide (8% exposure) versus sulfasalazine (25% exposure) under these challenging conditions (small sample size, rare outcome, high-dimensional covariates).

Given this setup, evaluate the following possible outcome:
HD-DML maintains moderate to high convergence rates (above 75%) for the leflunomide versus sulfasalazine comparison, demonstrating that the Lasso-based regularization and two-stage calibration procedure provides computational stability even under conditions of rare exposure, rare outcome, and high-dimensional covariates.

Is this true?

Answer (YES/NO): NO